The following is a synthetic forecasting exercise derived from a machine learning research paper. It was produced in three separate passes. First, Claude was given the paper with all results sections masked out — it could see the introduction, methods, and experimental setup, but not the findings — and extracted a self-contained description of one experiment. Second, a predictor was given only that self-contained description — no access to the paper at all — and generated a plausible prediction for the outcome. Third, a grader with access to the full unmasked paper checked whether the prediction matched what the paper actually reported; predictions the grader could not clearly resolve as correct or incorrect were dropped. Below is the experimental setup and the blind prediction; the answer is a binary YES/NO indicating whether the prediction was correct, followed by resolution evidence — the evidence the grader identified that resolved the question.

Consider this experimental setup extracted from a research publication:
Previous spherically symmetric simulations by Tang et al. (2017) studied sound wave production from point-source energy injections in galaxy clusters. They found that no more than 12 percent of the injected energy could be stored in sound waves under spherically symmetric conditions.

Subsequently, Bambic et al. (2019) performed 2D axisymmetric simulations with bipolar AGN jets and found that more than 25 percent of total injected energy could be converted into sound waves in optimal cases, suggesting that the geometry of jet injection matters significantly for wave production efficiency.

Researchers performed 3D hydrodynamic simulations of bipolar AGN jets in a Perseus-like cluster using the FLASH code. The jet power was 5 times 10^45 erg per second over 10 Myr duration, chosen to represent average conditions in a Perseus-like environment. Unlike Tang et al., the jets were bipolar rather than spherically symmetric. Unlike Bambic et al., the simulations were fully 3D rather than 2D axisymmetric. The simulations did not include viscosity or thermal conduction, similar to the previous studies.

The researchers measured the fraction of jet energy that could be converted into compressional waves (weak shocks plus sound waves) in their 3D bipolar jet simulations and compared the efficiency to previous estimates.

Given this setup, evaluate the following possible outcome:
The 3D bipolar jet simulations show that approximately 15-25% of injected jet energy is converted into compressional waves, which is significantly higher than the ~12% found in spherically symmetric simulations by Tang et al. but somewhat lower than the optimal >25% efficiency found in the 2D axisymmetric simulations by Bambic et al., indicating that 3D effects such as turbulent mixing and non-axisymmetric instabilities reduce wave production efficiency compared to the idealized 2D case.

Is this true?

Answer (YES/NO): NO